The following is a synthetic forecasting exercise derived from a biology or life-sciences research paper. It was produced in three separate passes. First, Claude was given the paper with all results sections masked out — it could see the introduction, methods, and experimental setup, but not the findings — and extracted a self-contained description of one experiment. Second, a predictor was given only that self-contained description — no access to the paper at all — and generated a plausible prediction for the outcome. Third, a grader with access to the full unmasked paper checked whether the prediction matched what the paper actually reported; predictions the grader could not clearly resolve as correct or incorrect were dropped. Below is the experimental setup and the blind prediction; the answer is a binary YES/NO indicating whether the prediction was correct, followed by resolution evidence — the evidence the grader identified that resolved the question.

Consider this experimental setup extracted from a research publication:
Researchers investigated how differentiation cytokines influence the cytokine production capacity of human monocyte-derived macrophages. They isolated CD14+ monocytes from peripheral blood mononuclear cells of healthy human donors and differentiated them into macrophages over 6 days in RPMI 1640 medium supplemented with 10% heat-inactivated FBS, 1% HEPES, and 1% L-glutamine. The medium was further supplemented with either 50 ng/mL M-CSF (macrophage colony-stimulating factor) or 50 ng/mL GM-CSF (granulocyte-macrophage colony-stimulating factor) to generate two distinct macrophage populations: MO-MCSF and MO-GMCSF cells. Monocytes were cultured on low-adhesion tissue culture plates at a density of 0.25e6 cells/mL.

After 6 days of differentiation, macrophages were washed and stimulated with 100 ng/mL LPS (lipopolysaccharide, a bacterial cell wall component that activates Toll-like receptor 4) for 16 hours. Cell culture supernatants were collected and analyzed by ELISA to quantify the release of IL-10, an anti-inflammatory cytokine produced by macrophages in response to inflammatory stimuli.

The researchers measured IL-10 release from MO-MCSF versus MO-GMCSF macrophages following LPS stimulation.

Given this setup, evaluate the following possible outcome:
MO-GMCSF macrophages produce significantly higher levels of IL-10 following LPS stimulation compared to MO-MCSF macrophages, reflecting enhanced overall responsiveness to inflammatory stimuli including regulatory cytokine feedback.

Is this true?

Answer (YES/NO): NO